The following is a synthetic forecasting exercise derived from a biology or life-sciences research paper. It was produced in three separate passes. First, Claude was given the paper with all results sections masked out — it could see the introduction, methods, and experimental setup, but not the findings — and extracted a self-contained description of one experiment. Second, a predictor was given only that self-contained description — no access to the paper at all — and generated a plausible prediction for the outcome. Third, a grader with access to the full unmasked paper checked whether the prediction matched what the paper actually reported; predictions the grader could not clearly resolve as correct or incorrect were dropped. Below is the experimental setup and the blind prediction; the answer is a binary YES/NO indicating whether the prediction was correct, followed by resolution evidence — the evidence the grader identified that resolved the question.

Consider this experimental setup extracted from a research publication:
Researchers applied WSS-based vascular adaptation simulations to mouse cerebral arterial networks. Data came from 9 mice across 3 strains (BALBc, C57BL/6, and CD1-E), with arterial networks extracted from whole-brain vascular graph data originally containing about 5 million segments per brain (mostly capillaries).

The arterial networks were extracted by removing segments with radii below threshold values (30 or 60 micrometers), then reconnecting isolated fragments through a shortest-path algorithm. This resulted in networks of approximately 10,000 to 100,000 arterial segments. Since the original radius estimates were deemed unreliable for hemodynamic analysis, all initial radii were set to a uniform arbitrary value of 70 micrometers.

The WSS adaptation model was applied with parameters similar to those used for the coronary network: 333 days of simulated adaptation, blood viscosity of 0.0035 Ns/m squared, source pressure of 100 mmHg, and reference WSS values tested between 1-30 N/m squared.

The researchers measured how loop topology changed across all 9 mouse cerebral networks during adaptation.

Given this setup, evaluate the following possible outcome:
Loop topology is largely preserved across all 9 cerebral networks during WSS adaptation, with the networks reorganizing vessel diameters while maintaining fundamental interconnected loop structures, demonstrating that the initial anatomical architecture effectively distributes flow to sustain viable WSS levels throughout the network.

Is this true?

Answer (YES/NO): NO